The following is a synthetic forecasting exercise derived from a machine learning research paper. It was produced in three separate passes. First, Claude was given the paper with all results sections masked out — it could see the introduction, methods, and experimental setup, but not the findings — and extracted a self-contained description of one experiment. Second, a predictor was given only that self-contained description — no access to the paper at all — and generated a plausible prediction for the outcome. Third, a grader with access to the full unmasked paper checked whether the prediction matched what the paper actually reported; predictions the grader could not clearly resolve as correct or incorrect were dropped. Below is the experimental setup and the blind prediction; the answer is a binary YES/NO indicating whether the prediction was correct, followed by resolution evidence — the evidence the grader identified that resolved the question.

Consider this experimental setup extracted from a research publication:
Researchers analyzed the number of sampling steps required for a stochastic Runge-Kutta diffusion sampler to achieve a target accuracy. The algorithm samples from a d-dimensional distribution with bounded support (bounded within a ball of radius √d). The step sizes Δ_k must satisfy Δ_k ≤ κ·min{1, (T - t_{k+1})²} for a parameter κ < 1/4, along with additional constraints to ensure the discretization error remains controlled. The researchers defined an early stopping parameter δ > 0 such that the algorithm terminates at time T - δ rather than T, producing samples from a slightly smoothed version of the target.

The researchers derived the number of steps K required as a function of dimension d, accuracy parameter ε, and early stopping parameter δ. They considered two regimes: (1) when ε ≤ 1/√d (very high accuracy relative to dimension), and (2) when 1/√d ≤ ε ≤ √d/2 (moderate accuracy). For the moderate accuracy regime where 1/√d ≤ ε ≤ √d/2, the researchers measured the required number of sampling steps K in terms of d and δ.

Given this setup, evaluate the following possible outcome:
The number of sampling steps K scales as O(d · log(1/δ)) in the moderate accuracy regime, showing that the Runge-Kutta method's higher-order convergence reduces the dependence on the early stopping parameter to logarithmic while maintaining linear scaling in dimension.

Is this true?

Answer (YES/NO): NO